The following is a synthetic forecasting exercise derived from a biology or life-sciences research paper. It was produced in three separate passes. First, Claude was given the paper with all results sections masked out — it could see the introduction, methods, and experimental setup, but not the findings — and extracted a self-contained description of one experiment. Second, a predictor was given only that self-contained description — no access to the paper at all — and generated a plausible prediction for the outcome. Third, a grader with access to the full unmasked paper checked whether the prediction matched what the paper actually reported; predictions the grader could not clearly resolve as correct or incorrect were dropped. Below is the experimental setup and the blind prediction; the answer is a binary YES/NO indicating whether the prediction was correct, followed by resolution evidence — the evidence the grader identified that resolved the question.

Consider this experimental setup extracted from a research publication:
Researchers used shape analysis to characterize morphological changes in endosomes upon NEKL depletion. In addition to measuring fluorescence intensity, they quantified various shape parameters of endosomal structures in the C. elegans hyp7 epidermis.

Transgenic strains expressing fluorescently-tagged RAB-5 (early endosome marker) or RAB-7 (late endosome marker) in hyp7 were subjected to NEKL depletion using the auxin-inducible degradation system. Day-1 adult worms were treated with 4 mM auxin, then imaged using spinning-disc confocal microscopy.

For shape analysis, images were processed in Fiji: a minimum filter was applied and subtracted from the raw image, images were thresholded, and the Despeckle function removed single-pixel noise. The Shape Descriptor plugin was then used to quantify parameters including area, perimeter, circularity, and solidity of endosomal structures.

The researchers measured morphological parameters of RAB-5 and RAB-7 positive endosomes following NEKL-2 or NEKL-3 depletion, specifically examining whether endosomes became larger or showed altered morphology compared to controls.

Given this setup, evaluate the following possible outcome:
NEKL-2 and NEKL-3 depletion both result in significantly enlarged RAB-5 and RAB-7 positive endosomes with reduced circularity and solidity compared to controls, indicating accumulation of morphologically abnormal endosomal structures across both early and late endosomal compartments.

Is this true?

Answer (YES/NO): NO